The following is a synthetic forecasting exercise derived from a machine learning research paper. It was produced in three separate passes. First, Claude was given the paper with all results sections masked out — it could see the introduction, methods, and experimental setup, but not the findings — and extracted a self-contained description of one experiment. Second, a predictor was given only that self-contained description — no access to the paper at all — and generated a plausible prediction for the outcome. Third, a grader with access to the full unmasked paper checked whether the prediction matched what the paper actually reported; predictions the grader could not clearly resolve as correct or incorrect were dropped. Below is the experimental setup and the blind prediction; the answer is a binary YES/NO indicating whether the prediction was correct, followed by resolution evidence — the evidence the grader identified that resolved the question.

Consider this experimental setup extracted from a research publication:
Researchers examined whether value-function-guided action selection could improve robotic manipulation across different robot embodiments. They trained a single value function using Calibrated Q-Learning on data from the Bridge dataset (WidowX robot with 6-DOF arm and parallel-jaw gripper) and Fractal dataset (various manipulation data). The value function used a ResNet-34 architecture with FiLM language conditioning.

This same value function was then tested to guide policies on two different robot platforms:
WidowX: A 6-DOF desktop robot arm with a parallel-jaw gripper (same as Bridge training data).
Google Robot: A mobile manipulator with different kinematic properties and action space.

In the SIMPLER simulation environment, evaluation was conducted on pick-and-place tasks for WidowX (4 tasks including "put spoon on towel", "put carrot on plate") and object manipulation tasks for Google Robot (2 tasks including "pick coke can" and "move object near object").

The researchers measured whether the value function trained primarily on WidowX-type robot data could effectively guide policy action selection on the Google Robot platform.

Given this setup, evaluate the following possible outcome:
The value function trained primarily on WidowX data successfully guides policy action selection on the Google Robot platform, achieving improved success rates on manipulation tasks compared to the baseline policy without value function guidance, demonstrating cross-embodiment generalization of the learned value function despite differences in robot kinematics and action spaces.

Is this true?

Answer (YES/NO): YES